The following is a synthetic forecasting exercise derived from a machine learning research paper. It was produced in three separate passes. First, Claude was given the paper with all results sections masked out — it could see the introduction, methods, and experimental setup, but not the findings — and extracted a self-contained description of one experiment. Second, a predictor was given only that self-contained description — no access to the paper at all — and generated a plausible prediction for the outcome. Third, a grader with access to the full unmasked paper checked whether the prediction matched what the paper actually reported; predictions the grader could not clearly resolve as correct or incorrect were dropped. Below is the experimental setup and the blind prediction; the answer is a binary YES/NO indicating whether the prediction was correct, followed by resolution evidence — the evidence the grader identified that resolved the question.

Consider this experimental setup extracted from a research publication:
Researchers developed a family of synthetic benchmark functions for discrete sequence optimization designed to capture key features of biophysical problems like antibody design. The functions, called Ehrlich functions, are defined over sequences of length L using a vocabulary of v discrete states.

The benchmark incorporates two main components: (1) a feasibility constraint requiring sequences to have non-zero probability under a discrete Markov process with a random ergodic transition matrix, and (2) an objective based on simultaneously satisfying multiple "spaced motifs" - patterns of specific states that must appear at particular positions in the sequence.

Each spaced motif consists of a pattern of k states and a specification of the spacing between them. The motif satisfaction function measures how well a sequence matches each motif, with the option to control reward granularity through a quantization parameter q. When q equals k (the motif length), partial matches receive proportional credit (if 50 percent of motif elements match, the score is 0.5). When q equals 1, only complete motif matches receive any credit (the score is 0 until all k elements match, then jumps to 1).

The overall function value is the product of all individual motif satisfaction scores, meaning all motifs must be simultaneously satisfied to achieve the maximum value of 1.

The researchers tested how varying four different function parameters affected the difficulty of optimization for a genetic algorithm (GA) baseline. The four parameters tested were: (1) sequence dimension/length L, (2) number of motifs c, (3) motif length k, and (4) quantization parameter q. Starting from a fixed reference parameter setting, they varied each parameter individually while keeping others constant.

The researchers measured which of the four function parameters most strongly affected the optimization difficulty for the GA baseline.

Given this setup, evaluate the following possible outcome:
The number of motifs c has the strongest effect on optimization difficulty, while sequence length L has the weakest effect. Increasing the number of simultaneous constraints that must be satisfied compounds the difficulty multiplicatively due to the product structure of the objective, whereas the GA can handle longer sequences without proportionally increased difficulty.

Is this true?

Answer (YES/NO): NO